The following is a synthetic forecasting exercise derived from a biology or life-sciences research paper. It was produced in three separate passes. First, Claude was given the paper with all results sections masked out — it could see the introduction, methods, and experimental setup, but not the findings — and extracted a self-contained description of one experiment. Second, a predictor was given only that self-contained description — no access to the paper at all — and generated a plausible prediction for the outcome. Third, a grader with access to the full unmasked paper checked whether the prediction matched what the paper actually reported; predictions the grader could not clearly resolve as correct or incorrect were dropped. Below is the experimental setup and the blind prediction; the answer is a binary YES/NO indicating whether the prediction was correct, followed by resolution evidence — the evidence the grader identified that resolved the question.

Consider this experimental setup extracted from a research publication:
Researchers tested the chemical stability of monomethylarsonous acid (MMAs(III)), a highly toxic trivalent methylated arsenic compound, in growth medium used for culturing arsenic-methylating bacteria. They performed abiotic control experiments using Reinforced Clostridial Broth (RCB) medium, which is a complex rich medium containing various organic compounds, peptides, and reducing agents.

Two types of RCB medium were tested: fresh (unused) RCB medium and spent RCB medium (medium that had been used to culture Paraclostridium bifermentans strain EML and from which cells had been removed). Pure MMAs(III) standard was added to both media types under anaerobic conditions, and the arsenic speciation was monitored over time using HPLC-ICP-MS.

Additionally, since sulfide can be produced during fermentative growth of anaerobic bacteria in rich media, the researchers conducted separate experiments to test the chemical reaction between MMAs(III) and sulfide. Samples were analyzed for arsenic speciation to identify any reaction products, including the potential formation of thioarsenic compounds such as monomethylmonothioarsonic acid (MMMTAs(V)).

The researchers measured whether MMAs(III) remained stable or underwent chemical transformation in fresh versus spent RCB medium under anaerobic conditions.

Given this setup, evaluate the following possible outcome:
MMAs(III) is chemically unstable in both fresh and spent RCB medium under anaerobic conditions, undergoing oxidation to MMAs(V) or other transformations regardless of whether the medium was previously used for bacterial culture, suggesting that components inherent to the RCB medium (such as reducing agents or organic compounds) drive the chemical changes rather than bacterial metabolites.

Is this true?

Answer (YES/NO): YES